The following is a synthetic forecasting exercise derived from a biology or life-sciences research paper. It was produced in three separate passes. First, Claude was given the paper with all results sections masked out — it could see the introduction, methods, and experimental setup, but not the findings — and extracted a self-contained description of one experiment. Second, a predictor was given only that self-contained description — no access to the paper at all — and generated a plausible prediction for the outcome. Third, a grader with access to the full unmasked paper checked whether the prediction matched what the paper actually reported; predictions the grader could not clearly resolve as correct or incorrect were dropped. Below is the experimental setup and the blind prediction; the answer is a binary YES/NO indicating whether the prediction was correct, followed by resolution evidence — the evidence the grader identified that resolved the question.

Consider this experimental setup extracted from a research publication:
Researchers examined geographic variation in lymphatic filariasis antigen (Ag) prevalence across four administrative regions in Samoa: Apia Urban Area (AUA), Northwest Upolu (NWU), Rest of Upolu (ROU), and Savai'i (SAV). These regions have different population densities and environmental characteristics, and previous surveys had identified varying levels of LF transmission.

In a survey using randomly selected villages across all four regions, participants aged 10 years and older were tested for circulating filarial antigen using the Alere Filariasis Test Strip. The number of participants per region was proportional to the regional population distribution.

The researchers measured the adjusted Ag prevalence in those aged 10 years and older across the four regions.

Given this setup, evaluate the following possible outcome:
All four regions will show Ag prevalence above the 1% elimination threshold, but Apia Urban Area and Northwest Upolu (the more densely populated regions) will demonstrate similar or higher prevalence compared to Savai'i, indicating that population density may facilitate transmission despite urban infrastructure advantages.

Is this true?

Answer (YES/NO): YES